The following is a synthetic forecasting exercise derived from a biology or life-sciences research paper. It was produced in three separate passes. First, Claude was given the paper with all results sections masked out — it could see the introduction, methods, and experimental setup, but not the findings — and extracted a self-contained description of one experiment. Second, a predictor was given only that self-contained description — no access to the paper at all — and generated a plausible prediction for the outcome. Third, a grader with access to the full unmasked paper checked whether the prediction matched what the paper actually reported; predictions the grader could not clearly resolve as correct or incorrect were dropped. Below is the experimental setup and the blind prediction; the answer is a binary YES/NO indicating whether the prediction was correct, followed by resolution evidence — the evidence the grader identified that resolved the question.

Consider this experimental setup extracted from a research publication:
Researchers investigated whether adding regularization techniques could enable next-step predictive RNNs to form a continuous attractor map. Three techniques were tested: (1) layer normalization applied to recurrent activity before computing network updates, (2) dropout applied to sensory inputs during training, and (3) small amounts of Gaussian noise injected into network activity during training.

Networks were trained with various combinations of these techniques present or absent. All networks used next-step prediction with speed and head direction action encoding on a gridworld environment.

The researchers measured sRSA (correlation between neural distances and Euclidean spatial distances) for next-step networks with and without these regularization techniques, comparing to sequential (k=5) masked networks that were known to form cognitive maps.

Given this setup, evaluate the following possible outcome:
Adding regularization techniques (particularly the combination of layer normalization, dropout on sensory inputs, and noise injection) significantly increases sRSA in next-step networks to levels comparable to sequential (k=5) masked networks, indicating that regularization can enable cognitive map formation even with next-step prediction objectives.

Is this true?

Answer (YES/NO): NO